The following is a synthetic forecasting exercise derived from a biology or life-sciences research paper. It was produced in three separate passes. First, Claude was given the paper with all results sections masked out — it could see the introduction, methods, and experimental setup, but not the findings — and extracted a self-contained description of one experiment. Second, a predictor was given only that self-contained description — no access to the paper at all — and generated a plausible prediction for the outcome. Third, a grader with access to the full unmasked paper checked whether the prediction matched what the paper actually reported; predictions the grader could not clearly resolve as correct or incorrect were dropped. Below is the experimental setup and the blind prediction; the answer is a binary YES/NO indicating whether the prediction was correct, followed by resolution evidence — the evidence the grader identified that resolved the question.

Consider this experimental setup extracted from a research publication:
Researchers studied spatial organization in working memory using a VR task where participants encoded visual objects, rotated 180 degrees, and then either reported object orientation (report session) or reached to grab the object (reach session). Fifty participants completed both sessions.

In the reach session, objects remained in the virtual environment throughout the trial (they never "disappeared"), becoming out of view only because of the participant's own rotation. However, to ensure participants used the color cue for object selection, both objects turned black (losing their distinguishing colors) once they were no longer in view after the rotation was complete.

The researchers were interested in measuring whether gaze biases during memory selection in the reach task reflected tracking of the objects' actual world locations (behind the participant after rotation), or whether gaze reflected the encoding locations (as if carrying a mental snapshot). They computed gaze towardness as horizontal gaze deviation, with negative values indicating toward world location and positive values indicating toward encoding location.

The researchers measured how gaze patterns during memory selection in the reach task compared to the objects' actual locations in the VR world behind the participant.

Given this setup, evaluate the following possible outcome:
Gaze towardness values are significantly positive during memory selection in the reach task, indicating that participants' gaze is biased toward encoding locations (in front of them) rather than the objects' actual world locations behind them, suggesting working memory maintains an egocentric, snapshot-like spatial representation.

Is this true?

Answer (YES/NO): NO